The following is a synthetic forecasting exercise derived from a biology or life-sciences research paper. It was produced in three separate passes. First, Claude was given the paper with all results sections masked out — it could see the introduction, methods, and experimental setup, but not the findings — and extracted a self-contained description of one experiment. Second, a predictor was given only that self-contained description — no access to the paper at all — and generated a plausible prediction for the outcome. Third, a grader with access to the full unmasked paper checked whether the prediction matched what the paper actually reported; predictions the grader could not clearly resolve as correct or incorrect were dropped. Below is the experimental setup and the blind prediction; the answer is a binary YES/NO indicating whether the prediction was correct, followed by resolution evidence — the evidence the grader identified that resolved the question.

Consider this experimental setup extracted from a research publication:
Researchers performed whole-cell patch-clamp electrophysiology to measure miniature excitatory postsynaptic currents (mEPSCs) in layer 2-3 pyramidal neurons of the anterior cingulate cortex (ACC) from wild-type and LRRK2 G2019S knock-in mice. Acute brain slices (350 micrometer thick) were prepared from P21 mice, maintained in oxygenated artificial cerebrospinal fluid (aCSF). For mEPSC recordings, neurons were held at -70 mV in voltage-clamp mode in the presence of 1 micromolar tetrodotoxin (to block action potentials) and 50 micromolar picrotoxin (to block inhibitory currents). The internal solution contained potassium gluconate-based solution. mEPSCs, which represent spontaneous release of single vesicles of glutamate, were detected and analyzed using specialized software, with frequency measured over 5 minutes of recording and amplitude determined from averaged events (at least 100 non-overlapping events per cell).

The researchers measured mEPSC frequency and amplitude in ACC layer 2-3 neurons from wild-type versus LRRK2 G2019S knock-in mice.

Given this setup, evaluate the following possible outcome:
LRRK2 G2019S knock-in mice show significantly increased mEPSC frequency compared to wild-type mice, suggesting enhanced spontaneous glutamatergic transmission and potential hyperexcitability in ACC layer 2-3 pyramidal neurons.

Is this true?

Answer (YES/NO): NO